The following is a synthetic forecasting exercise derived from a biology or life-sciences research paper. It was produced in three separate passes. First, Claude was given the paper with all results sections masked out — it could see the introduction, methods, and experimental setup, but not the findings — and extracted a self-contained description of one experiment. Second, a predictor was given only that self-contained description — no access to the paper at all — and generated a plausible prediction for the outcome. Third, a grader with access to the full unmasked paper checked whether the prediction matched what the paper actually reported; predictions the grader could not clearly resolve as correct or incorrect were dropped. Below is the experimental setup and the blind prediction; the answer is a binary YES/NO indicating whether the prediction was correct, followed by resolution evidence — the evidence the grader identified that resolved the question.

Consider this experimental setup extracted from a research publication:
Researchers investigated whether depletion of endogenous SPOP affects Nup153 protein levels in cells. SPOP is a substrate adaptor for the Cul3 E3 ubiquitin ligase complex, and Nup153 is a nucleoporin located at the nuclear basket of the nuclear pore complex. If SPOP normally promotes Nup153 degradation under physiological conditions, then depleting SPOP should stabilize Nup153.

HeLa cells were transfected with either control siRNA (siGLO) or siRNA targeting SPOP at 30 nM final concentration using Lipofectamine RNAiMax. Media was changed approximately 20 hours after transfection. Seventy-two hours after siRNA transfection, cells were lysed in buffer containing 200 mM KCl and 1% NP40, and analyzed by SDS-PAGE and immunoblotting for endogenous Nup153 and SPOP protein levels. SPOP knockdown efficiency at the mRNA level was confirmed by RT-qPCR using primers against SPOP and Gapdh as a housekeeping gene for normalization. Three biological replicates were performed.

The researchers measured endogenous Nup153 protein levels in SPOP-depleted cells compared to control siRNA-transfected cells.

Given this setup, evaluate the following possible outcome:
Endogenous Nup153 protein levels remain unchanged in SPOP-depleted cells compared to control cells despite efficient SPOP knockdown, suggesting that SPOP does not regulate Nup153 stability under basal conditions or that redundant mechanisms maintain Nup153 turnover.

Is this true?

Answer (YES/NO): NO